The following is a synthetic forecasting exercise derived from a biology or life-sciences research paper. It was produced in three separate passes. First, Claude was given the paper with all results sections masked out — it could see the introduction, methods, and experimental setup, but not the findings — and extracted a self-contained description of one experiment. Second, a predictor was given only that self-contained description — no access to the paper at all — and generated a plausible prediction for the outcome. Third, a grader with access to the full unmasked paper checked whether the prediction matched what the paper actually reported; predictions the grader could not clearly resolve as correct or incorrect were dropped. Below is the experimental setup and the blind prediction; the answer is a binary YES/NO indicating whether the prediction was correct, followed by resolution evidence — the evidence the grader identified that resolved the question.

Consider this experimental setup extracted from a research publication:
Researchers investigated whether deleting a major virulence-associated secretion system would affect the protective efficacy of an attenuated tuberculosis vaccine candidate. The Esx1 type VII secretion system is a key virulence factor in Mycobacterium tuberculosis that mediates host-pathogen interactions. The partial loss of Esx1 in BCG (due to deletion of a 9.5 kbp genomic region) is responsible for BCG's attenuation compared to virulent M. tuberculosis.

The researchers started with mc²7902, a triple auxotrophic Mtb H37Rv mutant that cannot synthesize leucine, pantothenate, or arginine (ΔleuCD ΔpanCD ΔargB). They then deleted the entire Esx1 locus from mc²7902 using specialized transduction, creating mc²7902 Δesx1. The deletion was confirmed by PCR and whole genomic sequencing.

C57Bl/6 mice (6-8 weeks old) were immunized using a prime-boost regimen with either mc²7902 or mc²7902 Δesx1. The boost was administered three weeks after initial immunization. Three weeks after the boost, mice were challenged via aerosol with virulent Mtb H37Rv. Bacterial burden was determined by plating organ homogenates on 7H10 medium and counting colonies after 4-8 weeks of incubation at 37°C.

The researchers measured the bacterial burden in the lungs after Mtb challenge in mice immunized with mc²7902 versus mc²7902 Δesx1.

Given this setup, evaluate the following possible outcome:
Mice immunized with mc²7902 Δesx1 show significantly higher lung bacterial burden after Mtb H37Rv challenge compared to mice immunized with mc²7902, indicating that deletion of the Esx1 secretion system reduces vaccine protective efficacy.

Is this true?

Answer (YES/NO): NO